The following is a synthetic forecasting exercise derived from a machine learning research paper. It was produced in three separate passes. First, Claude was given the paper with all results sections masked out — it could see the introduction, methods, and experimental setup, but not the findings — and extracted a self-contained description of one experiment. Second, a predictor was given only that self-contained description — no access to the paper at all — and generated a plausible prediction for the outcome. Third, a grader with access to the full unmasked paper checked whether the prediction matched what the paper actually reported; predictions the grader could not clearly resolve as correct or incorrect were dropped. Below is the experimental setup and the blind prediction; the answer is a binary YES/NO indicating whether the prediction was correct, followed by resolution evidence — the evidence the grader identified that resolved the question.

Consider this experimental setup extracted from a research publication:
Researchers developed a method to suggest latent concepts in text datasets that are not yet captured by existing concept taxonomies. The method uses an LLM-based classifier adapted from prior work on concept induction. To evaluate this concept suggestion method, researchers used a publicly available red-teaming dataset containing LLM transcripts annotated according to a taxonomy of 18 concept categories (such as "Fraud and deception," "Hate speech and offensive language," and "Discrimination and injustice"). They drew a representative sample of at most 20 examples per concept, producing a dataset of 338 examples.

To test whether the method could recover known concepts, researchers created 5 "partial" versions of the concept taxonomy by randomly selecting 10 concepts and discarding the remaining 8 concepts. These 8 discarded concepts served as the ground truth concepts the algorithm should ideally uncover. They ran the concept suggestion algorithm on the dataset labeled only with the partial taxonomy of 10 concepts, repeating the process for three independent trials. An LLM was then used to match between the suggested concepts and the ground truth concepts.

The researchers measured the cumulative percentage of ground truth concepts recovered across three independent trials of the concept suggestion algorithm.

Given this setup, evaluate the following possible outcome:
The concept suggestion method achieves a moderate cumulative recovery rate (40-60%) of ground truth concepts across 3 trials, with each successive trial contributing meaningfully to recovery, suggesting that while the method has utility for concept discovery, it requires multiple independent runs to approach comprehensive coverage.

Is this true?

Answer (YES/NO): NO